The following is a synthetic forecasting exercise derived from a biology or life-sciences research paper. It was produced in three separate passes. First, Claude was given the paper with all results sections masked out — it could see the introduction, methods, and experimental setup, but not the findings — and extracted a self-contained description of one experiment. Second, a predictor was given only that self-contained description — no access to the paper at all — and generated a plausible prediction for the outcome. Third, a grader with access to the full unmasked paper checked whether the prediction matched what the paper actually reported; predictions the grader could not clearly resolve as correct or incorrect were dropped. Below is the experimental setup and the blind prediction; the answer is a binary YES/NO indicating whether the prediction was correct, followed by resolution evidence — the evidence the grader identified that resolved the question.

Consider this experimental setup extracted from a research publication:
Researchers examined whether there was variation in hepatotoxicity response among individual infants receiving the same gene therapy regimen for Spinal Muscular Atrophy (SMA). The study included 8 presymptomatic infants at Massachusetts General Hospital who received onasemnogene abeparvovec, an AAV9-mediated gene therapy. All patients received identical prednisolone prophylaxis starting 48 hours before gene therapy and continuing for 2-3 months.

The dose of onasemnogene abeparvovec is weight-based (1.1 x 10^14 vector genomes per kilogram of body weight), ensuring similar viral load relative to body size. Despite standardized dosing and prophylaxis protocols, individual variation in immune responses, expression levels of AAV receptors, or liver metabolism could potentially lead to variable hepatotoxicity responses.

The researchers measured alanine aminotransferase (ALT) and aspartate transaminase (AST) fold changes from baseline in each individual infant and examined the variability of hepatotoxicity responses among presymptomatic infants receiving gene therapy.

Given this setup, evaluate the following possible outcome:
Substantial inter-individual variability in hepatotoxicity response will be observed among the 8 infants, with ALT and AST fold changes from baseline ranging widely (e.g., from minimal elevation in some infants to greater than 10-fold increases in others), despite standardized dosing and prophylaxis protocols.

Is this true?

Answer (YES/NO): YES